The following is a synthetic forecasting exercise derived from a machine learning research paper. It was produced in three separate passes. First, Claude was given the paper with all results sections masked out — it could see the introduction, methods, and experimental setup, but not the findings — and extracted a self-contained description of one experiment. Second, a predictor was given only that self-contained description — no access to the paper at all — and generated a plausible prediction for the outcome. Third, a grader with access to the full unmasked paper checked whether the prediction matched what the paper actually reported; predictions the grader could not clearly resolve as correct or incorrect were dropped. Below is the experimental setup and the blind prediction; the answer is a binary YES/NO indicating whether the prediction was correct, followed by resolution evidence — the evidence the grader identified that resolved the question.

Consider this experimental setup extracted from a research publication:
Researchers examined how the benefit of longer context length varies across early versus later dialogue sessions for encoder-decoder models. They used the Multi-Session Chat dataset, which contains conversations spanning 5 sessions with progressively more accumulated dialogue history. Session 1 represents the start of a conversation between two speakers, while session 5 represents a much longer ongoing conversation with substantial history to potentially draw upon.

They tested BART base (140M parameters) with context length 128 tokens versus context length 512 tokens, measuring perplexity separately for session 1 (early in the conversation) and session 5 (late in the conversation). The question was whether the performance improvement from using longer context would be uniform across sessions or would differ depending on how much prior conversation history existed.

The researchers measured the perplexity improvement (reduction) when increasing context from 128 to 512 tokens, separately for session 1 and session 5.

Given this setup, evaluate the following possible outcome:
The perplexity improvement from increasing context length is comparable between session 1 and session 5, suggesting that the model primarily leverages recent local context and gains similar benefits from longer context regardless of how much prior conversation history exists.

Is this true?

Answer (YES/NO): NO